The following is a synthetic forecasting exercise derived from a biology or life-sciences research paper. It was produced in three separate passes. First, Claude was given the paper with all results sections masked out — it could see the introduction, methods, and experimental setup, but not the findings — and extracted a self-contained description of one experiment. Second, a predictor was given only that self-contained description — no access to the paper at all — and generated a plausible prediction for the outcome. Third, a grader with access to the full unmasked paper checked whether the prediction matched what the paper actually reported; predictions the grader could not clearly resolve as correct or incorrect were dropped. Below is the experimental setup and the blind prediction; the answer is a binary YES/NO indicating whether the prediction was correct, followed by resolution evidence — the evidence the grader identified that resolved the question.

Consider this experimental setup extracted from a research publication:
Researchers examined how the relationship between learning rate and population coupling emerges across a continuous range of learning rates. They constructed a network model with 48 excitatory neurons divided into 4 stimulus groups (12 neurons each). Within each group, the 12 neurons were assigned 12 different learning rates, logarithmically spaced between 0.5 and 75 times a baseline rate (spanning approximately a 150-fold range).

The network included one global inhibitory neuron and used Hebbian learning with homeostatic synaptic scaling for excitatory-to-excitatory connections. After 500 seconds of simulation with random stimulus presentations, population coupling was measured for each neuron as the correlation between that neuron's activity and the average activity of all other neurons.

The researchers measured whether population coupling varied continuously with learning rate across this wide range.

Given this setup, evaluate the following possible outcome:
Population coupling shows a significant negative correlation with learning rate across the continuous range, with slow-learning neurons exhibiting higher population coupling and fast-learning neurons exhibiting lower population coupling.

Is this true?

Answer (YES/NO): NO